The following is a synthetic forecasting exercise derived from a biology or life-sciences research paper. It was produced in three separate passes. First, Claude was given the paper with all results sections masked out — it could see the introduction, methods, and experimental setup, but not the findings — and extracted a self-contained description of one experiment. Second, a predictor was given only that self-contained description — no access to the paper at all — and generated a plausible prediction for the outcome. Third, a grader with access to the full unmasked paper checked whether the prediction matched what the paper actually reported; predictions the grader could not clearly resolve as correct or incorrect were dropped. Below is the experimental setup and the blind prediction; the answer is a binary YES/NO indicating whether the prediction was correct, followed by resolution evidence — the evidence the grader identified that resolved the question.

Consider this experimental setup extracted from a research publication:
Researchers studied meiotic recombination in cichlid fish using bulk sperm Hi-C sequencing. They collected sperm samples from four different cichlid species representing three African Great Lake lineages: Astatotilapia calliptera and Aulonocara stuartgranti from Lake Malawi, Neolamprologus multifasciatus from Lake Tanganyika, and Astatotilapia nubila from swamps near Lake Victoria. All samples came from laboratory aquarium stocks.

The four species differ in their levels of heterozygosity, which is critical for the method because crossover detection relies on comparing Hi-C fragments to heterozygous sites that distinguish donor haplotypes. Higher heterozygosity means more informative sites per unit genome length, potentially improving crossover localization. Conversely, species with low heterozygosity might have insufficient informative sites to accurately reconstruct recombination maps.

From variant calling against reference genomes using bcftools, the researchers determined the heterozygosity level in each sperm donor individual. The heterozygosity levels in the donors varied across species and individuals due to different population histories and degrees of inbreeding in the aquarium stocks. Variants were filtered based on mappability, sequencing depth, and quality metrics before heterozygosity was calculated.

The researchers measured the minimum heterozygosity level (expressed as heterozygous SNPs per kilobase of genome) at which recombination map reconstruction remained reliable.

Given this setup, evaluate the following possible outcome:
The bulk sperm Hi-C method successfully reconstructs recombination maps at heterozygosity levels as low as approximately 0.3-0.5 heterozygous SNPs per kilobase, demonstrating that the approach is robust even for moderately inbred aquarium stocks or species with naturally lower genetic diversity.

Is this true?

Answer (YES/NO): NO